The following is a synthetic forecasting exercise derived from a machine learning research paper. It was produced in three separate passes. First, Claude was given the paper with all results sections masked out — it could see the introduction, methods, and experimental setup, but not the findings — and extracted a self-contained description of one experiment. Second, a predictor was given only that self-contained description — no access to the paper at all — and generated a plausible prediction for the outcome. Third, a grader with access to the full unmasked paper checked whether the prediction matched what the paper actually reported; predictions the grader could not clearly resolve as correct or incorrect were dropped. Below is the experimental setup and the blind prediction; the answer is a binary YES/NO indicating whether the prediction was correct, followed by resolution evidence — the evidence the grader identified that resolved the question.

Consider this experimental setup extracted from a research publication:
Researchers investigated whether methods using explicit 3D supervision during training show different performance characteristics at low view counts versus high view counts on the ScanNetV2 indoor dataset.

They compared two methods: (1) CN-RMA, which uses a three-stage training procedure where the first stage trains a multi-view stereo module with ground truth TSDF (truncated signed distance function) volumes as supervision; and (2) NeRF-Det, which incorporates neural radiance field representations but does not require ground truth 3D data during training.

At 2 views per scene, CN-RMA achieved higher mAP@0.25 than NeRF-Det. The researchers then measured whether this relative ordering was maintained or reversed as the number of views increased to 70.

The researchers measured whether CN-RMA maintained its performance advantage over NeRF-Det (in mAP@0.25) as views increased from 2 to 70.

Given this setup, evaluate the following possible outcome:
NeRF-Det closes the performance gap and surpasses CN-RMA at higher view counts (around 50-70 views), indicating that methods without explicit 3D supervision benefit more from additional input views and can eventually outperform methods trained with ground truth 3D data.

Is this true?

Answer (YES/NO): NO